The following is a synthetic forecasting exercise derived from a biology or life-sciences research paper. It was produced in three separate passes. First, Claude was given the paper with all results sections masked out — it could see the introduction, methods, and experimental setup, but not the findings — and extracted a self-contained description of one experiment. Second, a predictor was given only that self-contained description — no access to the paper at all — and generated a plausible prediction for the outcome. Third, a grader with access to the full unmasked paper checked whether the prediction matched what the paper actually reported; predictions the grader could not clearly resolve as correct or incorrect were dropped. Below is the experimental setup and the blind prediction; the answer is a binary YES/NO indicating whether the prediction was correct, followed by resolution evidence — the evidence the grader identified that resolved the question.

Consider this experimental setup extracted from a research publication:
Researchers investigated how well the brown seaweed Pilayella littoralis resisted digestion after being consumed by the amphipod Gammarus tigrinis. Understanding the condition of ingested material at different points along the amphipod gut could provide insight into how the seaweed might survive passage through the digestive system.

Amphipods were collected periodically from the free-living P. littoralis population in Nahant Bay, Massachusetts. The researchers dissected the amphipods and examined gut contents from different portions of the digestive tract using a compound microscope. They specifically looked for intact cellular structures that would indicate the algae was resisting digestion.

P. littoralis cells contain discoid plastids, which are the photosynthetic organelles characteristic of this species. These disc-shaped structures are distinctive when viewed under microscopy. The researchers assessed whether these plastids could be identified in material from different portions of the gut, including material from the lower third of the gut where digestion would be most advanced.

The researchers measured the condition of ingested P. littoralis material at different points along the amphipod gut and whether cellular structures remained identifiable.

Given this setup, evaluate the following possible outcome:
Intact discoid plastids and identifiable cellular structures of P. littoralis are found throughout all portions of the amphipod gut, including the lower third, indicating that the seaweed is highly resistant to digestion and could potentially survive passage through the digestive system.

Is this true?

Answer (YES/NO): NO